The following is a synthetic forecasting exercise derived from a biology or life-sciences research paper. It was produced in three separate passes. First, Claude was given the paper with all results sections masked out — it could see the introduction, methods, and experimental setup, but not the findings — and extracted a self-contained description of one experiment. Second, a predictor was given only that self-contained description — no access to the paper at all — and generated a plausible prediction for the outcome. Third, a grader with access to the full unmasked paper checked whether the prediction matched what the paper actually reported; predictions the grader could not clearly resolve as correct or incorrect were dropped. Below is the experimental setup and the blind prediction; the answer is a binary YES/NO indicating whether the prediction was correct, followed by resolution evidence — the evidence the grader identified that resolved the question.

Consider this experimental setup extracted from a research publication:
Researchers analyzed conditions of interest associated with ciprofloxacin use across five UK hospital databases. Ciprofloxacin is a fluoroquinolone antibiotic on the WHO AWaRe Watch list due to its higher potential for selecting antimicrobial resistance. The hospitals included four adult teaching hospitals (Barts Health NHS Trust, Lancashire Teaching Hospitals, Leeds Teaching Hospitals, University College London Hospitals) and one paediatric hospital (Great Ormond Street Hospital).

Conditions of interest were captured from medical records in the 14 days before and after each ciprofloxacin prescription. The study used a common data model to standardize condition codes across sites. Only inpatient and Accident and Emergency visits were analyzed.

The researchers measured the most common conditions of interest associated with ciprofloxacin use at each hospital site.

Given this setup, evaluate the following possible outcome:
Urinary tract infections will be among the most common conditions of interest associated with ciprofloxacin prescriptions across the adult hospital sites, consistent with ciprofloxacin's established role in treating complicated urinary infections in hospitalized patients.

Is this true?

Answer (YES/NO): NO